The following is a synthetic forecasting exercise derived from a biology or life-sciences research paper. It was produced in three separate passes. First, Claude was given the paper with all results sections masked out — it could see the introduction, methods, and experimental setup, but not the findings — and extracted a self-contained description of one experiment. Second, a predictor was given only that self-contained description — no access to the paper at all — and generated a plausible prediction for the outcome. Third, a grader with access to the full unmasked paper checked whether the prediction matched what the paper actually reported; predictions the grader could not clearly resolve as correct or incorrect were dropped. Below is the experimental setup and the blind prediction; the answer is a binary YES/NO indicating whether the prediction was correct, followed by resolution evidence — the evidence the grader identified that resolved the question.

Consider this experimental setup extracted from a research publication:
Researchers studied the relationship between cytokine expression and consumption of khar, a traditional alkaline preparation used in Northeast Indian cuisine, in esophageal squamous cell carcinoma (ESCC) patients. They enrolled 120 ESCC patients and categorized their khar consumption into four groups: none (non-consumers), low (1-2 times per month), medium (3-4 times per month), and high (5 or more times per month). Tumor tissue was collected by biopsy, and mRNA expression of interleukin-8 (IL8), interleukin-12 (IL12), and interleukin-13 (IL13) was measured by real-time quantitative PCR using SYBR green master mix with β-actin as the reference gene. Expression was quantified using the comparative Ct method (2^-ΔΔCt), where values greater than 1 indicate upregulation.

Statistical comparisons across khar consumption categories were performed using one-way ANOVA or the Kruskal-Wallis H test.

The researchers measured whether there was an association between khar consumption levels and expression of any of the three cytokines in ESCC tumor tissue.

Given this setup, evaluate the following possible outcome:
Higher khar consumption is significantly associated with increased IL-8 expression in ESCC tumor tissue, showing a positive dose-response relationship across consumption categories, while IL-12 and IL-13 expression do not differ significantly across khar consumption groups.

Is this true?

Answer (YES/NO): NO